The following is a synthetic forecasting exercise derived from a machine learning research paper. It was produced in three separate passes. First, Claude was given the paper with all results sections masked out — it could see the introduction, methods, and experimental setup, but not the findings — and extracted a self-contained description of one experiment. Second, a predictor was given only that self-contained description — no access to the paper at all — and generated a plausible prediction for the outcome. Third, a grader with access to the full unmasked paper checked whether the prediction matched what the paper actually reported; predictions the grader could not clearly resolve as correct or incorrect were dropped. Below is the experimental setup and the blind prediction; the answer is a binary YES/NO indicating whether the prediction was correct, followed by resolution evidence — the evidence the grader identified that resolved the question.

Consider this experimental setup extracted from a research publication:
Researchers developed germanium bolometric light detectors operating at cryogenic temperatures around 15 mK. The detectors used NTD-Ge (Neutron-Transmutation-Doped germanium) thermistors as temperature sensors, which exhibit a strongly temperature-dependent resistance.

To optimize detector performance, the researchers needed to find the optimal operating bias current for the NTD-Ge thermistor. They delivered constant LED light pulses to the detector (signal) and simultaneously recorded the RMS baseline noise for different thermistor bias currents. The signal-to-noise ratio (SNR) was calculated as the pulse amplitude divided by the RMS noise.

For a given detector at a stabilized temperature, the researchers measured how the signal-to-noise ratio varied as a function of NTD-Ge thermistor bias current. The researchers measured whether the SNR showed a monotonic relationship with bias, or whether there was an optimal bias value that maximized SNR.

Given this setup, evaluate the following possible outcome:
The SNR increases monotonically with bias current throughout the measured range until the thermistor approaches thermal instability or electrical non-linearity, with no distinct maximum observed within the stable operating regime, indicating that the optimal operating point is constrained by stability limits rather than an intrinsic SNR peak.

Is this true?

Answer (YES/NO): NO